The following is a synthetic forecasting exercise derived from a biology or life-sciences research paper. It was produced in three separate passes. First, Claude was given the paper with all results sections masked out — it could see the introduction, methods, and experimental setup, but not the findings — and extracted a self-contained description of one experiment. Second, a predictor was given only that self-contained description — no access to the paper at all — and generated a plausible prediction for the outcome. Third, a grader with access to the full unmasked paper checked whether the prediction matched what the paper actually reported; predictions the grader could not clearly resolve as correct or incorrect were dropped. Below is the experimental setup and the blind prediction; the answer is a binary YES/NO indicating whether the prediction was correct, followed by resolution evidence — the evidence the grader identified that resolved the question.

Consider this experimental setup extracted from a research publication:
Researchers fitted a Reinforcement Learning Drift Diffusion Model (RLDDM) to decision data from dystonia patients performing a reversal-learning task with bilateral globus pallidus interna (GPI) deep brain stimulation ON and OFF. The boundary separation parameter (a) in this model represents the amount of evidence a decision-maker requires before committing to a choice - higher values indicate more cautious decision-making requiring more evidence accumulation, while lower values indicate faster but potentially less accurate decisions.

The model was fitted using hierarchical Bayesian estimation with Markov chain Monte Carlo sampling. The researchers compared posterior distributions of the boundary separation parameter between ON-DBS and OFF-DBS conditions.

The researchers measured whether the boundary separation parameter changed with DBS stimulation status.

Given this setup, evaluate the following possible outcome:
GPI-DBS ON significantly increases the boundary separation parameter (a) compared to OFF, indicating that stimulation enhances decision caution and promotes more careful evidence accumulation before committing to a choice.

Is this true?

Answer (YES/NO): NO